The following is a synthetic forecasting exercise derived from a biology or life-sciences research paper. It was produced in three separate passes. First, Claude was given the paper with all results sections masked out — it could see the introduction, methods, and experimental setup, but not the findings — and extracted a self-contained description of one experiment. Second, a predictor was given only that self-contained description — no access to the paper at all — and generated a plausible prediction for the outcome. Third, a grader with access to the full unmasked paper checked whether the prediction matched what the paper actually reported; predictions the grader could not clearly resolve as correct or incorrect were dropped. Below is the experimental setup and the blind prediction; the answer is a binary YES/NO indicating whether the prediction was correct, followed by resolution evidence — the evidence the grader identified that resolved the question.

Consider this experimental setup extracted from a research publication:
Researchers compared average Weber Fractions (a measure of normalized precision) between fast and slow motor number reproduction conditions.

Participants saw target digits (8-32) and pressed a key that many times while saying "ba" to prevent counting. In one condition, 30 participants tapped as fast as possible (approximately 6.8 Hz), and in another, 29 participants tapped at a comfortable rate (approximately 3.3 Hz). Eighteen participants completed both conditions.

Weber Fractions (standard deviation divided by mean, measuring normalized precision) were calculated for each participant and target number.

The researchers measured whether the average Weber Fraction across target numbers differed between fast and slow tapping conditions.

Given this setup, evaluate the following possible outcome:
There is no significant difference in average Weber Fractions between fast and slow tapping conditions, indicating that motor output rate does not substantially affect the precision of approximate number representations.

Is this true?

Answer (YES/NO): YES